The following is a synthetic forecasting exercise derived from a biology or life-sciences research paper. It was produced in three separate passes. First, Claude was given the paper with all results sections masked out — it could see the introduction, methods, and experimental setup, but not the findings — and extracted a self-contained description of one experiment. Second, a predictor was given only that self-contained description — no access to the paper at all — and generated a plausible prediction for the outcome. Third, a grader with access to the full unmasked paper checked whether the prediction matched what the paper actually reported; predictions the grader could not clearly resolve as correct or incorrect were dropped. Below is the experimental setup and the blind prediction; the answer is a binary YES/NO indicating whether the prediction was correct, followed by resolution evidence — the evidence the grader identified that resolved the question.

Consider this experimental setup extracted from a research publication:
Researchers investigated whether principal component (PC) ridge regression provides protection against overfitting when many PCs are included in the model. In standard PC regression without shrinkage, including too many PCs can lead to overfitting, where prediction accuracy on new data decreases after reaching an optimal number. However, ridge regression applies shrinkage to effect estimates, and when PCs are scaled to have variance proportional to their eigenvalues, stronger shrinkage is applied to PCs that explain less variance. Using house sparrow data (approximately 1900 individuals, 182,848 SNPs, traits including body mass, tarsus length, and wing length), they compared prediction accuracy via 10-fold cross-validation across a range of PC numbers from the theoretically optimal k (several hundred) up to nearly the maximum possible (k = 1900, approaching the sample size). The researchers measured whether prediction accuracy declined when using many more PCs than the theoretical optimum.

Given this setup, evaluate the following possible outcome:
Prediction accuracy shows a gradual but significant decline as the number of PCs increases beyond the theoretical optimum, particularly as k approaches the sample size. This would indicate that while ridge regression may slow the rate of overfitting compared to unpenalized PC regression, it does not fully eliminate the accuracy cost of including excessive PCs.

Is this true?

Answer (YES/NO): NO